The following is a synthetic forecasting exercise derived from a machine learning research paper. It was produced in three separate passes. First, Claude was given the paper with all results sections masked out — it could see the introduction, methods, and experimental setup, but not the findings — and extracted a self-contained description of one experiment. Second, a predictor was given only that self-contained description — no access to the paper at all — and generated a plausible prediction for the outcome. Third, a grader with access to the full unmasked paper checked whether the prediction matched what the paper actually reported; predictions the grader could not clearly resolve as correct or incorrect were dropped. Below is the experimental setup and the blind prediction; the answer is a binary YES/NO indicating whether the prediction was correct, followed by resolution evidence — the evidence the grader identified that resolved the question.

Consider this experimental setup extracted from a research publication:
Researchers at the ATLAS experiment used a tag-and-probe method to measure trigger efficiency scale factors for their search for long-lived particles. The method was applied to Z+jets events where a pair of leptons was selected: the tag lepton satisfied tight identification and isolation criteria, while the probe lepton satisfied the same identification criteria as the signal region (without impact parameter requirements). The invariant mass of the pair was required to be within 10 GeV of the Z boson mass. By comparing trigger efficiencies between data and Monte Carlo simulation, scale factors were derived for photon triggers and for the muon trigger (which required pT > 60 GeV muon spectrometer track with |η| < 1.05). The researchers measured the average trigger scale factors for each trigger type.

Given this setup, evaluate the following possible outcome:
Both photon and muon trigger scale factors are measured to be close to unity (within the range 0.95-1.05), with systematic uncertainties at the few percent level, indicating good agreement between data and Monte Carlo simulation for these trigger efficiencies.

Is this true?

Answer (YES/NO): NO